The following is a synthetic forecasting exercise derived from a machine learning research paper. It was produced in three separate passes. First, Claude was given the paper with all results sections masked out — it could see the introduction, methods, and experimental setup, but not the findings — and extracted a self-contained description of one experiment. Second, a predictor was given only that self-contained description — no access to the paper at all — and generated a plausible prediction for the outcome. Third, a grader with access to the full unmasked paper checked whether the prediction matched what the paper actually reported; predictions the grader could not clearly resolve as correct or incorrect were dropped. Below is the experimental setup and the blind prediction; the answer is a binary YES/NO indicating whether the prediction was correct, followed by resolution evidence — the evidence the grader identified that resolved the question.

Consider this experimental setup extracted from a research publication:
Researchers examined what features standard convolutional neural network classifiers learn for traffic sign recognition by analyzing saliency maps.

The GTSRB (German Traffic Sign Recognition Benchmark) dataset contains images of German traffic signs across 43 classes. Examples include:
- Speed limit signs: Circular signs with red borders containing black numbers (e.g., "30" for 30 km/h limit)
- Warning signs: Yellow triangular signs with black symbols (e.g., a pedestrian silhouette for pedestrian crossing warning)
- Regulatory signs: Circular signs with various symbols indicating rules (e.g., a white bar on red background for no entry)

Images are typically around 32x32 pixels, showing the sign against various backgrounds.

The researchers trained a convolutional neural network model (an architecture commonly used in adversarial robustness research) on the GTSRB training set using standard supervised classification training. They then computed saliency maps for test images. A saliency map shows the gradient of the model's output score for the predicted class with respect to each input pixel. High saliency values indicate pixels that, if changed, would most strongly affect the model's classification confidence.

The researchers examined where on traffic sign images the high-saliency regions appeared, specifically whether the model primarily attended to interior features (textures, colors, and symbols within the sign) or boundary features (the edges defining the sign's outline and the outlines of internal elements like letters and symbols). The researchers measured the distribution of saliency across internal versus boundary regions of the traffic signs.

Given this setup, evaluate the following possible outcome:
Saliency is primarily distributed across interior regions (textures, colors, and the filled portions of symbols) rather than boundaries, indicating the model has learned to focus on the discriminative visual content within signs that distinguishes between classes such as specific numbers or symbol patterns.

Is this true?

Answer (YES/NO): YES